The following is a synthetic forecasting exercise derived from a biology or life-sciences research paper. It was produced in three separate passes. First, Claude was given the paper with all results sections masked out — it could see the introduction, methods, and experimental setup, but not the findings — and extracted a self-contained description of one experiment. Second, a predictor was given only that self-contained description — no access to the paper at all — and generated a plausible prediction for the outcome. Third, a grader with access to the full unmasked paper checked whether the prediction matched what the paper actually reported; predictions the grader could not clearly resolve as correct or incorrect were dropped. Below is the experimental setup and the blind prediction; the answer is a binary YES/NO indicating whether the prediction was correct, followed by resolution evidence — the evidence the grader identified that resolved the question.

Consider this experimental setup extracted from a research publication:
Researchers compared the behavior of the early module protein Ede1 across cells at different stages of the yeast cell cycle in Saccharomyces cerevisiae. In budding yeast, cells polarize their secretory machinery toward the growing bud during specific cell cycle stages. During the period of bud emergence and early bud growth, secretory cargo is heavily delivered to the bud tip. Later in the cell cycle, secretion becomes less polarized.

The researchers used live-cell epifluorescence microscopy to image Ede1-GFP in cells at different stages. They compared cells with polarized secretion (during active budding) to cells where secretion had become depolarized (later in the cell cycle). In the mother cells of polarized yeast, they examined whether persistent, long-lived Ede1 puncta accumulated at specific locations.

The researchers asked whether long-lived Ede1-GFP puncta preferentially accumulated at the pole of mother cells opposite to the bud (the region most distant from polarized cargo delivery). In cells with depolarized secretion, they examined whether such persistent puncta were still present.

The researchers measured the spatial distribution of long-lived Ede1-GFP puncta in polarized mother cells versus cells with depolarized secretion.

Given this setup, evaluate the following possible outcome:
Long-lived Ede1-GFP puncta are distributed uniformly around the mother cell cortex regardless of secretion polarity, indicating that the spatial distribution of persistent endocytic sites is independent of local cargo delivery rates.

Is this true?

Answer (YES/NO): NO